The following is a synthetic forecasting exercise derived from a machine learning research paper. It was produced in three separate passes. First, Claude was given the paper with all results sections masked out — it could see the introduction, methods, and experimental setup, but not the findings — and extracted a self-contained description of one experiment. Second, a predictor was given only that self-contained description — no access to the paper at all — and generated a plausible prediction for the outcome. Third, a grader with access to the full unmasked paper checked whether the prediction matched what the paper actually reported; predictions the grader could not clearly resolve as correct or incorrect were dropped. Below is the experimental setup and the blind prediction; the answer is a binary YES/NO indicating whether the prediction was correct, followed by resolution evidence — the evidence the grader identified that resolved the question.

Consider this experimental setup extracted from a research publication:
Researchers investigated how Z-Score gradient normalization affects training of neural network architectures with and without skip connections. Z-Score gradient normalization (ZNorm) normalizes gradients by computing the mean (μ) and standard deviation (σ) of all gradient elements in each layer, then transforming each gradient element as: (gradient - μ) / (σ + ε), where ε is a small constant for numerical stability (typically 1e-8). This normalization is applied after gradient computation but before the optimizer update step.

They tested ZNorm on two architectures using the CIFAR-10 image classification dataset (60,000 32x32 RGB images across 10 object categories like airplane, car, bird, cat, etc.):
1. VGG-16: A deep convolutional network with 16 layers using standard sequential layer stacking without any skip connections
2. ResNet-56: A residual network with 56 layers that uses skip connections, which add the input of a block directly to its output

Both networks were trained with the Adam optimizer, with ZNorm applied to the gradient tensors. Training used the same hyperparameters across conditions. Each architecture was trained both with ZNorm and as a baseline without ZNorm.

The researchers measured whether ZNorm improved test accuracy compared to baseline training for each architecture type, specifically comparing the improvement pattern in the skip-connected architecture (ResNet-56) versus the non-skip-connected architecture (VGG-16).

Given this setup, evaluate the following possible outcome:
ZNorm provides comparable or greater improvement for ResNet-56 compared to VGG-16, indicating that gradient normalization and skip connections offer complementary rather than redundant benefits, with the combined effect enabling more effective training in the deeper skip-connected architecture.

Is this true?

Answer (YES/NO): YES